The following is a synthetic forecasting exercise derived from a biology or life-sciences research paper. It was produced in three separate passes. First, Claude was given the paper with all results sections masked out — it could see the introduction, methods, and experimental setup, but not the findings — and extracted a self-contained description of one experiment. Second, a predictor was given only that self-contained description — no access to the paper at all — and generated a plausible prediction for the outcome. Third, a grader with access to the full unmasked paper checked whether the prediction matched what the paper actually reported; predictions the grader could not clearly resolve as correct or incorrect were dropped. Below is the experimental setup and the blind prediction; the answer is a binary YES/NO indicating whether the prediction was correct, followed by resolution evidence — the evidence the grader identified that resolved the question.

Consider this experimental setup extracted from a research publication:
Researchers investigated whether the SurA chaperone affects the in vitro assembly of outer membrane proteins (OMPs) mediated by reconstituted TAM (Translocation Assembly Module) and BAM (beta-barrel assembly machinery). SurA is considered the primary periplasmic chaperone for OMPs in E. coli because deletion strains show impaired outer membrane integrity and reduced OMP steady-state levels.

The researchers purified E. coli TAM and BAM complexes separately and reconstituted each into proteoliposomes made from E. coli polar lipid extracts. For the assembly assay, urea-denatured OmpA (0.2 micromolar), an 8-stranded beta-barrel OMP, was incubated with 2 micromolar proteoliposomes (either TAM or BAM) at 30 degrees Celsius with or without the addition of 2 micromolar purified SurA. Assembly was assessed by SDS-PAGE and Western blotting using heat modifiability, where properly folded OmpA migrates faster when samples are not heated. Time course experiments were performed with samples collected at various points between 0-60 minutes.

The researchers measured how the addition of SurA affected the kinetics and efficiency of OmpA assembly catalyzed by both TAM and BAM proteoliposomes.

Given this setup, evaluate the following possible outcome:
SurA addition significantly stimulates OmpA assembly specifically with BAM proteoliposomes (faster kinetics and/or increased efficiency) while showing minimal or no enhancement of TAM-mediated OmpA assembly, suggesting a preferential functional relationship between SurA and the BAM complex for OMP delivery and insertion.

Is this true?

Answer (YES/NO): NO